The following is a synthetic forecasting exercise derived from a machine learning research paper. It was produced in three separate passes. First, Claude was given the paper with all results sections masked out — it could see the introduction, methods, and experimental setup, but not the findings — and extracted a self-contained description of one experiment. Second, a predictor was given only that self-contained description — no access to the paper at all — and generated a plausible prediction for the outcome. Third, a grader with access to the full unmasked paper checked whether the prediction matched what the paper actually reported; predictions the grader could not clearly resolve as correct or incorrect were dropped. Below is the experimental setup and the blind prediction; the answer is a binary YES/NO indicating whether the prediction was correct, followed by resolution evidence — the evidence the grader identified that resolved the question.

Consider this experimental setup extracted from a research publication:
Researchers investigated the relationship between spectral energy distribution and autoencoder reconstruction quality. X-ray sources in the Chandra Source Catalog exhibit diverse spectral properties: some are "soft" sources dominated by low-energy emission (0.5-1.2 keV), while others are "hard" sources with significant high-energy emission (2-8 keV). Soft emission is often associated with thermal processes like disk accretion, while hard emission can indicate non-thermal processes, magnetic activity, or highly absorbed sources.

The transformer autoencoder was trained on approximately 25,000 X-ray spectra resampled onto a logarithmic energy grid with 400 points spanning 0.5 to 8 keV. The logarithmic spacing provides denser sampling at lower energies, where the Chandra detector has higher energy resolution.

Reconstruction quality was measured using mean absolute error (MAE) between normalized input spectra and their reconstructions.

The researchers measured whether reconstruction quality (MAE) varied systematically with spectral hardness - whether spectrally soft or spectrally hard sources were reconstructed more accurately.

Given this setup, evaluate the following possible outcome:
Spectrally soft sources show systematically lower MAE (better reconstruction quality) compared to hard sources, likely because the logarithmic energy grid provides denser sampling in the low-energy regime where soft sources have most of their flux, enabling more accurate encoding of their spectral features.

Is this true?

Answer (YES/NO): NO